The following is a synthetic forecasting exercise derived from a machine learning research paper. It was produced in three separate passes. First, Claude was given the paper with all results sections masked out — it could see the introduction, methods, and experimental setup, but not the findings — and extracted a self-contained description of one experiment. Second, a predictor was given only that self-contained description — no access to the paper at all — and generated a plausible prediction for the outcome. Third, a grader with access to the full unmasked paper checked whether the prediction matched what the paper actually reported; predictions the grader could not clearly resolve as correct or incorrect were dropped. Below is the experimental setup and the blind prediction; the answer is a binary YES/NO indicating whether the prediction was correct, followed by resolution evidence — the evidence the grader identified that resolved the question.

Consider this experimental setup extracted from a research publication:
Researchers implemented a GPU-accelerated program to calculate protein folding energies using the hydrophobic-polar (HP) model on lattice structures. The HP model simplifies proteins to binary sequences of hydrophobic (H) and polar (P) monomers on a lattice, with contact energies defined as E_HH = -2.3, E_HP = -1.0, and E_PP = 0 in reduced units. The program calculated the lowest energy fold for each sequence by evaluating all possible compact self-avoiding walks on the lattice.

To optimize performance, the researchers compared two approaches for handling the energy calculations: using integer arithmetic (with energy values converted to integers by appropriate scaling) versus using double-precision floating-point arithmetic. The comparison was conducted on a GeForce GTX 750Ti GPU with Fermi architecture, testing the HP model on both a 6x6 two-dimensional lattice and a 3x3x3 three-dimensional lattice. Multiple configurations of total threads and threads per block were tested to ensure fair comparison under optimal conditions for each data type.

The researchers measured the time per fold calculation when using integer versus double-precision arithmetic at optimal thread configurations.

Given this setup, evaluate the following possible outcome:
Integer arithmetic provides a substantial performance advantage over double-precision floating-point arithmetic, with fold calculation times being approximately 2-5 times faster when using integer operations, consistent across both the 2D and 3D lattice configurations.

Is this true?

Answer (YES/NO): YES